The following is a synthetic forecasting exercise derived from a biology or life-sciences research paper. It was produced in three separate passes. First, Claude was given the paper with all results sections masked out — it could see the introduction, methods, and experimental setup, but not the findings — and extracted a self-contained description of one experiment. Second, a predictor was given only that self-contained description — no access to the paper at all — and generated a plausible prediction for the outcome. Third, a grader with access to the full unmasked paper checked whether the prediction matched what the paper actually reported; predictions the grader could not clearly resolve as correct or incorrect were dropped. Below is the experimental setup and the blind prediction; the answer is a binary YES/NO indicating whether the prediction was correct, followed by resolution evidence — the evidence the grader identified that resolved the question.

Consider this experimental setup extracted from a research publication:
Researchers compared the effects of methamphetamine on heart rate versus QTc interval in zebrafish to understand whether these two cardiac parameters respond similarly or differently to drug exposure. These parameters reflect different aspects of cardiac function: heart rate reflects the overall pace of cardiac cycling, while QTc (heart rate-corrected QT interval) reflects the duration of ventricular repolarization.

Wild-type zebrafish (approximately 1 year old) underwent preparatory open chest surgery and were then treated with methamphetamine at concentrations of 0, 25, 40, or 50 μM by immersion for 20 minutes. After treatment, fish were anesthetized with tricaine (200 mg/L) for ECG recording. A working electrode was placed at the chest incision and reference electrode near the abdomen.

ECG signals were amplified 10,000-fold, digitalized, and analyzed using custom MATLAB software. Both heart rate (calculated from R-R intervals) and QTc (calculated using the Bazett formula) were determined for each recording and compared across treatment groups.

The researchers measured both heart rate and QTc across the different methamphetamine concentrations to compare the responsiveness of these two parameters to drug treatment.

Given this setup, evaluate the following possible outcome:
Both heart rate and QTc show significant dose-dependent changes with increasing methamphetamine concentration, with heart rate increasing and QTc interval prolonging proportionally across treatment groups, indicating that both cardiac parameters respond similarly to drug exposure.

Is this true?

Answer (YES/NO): NO